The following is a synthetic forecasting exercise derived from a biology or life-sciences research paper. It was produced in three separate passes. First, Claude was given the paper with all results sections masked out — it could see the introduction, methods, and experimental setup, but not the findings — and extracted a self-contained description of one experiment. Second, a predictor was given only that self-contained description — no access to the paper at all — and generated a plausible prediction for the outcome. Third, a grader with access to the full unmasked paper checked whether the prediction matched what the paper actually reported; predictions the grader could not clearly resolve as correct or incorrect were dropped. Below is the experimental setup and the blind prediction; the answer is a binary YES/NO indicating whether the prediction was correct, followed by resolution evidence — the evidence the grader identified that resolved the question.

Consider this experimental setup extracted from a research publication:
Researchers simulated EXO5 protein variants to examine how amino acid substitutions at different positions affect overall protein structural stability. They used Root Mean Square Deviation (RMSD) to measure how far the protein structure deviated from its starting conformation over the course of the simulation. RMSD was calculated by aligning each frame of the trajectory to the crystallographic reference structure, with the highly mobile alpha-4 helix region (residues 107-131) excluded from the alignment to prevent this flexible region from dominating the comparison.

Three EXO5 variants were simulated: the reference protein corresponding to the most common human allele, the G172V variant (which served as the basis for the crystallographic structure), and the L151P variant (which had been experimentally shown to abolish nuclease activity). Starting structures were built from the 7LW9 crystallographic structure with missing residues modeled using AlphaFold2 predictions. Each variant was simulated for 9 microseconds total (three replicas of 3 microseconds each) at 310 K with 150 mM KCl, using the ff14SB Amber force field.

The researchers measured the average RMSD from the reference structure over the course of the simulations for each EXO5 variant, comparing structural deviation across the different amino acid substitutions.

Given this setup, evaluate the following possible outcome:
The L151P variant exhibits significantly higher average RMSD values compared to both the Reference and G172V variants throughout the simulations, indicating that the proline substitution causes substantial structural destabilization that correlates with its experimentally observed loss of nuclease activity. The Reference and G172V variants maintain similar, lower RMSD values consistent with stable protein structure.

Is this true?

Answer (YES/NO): NO